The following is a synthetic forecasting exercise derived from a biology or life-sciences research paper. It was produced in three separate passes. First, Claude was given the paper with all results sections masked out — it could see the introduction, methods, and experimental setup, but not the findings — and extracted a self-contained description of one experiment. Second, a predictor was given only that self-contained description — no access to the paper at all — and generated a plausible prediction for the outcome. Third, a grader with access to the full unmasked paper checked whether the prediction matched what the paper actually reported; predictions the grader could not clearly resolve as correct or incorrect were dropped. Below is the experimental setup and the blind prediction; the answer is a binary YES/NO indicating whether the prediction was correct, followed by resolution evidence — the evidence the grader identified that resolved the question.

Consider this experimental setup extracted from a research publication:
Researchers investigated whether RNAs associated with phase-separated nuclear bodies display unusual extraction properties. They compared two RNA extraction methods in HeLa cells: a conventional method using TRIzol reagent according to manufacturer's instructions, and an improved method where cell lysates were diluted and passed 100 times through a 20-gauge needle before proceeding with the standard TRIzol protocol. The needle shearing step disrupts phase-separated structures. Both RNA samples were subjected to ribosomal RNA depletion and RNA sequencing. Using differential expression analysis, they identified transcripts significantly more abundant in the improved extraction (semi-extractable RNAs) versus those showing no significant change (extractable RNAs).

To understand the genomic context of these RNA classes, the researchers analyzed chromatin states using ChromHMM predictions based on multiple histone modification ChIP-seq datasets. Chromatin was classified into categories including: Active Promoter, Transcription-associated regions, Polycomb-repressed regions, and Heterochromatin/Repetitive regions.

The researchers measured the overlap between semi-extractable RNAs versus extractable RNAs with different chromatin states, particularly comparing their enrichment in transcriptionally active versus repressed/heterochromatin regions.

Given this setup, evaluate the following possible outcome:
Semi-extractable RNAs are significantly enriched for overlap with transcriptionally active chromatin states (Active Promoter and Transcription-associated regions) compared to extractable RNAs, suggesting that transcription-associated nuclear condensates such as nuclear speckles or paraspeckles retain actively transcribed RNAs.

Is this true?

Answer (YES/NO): NO